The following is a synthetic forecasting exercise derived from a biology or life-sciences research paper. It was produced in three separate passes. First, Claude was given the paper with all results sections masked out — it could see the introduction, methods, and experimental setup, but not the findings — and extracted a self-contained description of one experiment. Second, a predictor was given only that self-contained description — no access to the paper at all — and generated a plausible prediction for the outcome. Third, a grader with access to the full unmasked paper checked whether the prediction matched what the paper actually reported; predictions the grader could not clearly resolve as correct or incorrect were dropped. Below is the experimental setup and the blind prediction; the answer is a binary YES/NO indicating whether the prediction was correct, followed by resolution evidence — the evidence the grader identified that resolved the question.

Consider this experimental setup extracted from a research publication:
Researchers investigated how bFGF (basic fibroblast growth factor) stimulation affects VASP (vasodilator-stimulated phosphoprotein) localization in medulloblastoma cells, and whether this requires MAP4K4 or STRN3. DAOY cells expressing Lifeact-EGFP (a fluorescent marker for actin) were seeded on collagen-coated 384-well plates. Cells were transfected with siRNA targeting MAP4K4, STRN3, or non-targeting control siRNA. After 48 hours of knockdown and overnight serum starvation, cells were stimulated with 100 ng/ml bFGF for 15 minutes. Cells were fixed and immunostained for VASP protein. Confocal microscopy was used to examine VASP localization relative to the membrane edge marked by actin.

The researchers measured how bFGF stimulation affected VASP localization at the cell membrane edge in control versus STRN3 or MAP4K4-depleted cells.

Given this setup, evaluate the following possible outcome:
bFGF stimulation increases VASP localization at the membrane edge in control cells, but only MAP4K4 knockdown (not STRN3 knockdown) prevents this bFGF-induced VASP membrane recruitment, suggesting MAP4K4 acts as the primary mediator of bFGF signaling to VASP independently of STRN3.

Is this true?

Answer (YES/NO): NO